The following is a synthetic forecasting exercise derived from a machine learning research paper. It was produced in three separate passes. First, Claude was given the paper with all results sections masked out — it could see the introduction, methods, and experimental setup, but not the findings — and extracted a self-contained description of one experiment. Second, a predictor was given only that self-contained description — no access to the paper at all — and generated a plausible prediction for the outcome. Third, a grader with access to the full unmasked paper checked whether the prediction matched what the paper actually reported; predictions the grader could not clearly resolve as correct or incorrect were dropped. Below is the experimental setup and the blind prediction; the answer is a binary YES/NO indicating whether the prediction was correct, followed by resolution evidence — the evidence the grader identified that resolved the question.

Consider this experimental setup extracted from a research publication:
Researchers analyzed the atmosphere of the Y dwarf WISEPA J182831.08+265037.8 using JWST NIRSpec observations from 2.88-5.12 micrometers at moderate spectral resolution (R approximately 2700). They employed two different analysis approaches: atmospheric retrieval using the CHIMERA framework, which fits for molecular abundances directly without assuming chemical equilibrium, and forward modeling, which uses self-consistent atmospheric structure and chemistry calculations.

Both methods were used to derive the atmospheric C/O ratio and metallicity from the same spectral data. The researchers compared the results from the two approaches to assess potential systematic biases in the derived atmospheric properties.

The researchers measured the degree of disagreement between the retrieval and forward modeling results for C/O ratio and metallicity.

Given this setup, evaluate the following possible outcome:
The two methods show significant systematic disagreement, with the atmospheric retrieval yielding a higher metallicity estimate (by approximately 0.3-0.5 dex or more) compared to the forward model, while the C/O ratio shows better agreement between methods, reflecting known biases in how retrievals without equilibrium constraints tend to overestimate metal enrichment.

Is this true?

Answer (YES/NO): YES